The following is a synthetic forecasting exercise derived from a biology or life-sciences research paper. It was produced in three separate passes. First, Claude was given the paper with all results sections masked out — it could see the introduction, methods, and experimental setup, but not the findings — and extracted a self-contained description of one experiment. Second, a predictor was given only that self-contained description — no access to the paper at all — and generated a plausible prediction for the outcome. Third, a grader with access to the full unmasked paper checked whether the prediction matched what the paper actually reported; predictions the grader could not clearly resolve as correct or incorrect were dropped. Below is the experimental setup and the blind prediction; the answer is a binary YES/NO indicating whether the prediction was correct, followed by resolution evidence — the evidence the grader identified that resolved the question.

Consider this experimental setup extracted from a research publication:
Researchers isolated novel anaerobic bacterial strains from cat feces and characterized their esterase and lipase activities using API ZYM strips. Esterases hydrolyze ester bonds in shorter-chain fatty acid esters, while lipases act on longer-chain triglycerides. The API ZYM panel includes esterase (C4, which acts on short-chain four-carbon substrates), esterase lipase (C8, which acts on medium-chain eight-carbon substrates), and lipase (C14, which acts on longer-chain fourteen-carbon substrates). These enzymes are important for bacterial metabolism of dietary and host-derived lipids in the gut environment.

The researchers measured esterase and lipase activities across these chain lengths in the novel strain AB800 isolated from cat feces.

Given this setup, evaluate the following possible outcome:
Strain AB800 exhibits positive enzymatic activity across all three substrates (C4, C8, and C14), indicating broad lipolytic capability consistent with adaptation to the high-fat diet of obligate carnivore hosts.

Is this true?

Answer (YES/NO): NO